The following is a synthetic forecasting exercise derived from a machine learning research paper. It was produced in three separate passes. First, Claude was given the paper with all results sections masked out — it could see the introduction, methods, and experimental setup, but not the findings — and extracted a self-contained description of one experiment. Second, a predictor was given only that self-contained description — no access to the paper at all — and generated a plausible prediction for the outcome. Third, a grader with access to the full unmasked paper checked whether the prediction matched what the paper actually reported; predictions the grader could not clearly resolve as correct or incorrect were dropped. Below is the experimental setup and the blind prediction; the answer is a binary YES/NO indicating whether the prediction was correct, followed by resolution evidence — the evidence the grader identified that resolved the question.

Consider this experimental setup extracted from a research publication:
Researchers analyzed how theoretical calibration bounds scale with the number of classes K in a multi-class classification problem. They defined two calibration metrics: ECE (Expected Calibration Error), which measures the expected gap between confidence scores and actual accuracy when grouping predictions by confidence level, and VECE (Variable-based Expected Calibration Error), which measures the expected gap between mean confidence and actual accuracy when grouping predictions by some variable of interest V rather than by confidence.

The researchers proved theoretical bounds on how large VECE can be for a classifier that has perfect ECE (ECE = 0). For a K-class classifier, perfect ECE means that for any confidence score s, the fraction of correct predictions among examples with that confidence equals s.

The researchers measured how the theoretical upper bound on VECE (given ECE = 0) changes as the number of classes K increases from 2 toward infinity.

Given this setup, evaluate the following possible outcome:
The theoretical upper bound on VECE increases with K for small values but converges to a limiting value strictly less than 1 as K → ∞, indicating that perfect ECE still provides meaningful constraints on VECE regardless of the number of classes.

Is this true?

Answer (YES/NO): YES